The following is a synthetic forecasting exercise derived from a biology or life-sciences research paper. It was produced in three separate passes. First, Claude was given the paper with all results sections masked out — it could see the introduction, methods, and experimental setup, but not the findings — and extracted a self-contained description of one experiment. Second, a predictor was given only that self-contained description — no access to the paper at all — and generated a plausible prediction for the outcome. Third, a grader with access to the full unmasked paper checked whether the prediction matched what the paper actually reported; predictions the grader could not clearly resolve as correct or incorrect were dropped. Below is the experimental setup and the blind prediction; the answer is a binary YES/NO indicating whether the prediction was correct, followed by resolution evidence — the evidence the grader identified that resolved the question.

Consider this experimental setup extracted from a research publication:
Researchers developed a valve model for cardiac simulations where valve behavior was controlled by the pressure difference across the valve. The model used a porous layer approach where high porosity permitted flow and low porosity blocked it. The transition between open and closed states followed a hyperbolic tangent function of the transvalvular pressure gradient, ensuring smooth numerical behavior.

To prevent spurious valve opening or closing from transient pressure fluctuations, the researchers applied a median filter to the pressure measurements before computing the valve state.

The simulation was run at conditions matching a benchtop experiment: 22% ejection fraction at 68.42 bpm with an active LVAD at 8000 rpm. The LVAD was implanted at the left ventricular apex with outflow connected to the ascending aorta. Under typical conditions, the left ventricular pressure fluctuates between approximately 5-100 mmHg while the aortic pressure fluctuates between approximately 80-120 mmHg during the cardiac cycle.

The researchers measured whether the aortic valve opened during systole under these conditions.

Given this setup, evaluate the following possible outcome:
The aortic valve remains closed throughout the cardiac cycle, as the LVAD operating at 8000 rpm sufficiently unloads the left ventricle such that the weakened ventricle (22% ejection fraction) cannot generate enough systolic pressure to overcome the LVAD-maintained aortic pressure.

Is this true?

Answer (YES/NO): NO